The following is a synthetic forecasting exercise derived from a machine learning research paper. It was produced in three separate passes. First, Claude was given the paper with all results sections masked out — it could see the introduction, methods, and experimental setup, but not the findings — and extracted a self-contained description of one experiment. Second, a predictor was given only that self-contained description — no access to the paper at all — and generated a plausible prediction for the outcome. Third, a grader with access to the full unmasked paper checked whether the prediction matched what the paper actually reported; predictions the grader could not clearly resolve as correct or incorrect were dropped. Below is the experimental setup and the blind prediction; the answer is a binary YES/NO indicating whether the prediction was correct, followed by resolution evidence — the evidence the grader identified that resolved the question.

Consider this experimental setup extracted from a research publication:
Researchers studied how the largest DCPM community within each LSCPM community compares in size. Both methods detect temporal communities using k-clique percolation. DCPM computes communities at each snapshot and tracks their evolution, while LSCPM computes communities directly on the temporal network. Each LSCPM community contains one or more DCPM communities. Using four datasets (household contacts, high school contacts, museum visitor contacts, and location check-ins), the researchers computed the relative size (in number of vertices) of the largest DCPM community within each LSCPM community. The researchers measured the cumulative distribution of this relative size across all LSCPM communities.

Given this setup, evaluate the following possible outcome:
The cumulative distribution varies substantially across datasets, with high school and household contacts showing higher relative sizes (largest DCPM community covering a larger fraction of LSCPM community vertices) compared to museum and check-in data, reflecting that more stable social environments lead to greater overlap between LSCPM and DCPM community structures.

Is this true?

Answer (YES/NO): NO